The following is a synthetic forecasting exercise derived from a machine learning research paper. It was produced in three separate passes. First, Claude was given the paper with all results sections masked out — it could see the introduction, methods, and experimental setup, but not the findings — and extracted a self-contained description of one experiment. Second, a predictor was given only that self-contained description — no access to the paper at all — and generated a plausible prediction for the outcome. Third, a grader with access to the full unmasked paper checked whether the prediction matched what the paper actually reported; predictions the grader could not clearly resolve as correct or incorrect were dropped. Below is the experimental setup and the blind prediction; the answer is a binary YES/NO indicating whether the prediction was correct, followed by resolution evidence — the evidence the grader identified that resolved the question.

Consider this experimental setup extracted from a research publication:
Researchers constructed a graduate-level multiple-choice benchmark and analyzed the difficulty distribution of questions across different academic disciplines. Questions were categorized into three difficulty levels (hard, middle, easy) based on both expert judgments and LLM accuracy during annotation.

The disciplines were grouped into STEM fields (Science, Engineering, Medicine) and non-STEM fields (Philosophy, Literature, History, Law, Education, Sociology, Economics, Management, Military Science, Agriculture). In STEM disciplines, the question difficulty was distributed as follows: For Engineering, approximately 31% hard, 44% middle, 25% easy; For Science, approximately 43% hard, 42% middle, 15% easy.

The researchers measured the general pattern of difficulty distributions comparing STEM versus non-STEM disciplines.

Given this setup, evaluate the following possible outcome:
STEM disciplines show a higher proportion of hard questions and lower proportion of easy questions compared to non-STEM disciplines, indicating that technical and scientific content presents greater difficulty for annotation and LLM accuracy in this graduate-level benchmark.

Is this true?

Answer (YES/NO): YES